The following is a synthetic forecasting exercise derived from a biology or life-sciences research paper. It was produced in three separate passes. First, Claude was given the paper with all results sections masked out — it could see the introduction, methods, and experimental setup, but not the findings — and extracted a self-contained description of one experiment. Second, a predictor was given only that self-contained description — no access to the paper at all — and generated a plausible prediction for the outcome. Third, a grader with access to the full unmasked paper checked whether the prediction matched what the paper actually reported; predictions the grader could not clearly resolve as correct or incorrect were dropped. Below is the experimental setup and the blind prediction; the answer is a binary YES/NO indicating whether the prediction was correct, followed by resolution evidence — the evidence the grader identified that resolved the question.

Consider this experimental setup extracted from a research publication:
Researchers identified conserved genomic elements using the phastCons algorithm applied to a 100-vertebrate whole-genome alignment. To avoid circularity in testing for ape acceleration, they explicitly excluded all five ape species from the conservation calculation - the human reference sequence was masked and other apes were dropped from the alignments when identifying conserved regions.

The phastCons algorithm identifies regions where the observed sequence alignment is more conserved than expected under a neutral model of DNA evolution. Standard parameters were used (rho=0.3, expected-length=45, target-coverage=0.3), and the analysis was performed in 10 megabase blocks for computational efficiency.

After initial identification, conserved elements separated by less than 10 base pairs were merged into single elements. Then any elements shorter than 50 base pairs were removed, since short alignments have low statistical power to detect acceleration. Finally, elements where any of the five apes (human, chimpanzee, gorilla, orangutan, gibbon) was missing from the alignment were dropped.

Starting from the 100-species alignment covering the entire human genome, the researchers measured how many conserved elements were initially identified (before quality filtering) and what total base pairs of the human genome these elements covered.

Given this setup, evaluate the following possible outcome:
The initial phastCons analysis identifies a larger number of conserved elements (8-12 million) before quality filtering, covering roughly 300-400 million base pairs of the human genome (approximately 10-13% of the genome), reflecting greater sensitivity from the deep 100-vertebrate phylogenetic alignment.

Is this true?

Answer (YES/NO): NO